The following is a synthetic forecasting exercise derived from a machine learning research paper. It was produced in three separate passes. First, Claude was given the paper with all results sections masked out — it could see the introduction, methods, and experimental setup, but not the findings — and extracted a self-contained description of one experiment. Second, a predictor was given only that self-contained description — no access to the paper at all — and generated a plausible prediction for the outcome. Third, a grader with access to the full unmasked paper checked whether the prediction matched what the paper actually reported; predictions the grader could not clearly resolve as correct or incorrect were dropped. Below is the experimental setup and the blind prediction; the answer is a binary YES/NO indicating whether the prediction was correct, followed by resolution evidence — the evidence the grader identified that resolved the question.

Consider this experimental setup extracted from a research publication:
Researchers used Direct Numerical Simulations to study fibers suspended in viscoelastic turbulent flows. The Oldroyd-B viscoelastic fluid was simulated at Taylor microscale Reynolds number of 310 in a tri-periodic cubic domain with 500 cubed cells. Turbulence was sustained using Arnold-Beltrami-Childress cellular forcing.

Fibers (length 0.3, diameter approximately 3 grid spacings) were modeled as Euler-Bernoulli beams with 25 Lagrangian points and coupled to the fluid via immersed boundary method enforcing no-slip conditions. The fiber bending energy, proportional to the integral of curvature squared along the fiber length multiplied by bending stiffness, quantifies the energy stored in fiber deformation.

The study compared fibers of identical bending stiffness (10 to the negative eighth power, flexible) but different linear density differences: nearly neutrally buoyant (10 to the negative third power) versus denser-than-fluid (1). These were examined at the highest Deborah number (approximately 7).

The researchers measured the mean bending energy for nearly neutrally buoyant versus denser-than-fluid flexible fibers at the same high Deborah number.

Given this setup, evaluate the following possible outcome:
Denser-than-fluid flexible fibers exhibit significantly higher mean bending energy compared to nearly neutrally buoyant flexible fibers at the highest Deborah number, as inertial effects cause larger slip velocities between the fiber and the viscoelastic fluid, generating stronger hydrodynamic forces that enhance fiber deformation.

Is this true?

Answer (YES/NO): YES